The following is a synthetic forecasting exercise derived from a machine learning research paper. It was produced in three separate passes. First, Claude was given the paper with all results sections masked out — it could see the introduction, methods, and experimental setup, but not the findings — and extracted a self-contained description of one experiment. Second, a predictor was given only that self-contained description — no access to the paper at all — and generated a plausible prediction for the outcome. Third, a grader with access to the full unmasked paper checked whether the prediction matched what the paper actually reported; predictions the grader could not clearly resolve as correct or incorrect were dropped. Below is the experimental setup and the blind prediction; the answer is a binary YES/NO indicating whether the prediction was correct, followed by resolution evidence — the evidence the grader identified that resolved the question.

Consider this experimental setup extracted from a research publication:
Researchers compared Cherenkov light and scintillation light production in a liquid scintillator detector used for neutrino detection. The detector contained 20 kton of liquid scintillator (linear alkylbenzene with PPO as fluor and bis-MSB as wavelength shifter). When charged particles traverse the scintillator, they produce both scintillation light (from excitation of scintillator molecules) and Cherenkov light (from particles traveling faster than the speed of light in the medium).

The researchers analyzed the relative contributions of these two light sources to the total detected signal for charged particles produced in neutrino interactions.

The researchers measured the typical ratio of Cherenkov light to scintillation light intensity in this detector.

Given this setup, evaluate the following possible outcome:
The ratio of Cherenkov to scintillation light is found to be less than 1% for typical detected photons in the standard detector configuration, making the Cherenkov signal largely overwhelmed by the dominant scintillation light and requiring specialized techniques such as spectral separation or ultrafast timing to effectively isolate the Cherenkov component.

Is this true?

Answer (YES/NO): NO